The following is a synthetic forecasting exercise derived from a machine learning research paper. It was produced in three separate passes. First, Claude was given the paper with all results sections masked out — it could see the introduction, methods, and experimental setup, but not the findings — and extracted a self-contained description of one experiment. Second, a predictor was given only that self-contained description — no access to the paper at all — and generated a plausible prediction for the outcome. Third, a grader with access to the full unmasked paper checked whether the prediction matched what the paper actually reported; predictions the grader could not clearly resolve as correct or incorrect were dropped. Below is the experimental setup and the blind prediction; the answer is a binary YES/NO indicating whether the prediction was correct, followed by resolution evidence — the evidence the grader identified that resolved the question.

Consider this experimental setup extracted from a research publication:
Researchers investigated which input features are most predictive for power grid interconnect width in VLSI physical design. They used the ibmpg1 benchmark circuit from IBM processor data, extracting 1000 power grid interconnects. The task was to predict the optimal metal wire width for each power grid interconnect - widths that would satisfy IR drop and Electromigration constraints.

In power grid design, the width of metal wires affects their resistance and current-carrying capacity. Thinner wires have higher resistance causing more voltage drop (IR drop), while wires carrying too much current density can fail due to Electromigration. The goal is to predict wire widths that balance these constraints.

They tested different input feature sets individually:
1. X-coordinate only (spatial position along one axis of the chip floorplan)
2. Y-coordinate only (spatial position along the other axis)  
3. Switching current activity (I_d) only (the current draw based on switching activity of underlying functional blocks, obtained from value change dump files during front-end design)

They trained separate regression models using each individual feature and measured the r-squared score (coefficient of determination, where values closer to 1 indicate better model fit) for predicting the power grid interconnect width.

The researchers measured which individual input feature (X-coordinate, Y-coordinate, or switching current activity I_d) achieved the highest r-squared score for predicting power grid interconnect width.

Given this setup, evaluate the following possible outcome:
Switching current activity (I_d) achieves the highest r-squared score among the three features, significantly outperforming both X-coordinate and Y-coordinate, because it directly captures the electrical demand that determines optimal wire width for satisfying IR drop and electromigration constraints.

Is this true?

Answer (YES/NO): YES